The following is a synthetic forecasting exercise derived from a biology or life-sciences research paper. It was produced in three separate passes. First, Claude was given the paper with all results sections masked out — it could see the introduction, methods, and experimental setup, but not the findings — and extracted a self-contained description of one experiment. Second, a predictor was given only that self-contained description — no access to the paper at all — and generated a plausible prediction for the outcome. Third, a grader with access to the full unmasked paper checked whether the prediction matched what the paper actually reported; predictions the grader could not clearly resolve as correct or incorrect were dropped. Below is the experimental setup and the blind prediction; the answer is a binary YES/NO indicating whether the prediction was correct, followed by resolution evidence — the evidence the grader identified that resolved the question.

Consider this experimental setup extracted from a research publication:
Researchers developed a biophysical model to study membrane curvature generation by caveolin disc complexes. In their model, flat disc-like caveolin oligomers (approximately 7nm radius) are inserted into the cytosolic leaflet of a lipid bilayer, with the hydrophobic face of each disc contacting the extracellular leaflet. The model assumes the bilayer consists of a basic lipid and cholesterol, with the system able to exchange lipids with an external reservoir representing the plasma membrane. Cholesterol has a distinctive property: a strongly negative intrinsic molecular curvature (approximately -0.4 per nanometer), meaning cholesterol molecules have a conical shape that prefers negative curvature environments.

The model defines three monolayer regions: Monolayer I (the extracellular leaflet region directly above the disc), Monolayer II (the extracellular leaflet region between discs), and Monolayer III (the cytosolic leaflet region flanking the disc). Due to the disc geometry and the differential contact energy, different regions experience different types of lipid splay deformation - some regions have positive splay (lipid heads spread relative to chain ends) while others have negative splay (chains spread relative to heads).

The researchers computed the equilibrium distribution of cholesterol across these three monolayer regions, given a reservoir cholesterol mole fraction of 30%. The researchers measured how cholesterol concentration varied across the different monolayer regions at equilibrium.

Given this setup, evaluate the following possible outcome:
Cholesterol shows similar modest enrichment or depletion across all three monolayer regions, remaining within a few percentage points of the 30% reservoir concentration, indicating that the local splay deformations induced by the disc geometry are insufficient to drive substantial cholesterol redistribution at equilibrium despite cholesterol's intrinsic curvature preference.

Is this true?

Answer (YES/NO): NO